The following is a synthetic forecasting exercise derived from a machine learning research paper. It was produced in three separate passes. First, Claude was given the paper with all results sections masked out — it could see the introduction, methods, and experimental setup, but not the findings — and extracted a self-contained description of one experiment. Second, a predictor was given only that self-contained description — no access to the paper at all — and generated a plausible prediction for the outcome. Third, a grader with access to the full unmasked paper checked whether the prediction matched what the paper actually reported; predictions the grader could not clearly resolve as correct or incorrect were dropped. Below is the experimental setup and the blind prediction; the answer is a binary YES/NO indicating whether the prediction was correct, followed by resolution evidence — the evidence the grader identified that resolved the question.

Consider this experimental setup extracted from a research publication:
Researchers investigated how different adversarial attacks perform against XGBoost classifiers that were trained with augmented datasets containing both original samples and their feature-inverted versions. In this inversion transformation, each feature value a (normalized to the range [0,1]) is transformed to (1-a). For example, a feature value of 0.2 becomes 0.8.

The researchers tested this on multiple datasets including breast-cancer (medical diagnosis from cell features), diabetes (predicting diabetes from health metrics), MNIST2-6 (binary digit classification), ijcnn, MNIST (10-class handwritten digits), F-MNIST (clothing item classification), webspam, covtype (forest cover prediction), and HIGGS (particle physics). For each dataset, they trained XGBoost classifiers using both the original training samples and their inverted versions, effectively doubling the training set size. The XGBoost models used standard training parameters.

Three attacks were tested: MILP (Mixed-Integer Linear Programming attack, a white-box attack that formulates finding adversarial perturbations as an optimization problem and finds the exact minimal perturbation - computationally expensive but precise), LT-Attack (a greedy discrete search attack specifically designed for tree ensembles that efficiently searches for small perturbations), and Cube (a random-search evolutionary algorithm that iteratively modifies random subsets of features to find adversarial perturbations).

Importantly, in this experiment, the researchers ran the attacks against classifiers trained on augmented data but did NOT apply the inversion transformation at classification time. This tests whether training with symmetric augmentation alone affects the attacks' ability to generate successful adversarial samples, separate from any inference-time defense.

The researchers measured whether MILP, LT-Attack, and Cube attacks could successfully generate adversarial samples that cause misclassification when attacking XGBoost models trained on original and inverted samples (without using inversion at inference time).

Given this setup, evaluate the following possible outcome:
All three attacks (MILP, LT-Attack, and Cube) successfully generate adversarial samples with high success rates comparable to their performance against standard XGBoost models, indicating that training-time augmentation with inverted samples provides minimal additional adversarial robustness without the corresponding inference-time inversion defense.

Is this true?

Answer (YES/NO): NO